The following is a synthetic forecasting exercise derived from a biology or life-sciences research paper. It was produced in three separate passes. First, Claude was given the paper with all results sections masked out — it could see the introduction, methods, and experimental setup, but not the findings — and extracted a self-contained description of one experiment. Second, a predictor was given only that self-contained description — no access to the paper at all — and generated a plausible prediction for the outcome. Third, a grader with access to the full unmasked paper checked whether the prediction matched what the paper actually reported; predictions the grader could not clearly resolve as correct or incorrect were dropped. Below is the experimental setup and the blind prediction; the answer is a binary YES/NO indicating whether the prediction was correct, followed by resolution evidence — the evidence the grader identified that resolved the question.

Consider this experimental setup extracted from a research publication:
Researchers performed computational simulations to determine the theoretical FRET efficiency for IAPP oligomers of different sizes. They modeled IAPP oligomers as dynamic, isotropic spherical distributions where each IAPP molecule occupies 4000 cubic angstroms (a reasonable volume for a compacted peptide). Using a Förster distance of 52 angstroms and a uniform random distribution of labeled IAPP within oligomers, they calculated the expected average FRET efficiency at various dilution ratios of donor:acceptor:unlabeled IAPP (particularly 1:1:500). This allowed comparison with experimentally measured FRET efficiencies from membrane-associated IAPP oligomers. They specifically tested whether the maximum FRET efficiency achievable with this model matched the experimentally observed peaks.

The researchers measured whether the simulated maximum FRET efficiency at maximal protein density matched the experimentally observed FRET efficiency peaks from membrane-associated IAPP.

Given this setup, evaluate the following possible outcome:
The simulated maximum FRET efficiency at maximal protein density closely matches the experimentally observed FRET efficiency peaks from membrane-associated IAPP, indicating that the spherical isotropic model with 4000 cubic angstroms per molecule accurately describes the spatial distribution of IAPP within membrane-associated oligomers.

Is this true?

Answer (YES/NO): NO